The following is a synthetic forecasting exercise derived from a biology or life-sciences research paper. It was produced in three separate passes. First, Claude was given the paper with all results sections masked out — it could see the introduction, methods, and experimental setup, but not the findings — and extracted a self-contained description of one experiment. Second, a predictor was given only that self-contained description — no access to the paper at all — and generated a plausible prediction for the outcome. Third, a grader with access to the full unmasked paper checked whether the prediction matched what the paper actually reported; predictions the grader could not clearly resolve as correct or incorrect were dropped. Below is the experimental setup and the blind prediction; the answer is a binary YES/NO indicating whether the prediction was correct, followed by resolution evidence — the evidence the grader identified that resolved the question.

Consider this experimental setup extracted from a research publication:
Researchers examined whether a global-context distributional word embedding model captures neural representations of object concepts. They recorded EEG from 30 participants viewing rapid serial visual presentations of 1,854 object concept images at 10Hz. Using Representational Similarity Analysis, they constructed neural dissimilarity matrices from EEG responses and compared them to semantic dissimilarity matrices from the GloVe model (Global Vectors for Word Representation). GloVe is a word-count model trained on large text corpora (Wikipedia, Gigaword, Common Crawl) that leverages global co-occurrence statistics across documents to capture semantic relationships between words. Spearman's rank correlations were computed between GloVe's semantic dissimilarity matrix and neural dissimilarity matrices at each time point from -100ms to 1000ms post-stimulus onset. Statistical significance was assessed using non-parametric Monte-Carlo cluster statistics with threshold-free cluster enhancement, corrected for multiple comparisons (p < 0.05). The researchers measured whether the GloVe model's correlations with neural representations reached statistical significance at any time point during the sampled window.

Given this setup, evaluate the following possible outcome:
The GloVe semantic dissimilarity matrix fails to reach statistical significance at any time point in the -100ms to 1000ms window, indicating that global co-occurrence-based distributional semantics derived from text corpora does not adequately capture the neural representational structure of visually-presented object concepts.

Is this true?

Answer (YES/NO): YES